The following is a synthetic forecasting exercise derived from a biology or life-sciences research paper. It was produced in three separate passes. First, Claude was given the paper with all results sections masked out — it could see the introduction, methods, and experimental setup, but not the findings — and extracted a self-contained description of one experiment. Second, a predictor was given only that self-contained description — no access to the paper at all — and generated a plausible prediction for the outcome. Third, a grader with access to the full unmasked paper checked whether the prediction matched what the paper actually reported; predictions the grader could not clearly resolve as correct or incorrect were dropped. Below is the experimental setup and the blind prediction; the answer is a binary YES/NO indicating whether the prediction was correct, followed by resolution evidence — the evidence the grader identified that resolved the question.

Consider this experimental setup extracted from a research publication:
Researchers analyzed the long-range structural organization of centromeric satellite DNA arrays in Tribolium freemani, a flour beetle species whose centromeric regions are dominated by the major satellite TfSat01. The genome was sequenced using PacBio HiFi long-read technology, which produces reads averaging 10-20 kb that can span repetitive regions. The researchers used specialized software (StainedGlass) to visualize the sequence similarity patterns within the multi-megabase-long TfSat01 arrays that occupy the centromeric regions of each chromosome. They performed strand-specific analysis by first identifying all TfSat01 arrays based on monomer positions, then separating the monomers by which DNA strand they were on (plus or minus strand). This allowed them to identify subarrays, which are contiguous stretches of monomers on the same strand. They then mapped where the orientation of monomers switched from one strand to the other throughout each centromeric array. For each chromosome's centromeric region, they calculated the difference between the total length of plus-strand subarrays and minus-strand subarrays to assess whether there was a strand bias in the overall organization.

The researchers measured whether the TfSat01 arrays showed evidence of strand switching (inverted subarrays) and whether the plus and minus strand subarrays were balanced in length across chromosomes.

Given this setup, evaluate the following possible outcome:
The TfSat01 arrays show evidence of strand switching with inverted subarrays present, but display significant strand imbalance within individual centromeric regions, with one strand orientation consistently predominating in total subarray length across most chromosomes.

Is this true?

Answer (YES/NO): NO